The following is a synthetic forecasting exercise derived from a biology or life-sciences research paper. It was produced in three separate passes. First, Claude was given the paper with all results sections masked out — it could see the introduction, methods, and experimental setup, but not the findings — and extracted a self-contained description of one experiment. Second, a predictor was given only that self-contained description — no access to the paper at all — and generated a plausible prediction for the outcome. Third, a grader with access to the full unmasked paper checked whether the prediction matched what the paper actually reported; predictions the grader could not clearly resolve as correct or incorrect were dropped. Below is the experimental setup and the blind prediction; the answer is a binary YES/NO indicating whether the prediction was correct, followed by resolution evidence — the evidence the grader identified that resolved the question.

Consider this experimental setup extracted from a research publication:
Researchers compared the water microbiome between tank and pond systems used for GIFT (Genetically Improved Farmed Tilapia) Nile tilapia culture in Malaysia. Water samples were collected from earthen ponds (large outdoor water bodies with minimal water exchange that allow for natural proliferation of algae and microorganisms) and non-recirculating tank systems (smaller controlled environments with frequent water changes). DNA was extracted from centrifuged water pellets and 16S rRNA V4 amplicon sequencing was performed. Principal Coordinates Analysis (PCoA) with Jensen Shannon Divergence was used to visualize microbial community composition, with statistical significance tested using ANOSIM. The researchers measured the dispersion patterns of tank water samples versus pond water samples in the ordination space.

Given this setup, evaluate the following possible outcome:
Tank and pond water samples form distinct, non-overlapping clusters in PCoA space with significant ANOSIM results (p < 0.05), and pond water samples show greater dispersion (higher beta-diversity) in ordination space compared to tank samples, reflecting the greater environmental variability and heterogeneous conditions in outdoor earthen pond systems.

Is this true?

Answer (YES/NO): NO